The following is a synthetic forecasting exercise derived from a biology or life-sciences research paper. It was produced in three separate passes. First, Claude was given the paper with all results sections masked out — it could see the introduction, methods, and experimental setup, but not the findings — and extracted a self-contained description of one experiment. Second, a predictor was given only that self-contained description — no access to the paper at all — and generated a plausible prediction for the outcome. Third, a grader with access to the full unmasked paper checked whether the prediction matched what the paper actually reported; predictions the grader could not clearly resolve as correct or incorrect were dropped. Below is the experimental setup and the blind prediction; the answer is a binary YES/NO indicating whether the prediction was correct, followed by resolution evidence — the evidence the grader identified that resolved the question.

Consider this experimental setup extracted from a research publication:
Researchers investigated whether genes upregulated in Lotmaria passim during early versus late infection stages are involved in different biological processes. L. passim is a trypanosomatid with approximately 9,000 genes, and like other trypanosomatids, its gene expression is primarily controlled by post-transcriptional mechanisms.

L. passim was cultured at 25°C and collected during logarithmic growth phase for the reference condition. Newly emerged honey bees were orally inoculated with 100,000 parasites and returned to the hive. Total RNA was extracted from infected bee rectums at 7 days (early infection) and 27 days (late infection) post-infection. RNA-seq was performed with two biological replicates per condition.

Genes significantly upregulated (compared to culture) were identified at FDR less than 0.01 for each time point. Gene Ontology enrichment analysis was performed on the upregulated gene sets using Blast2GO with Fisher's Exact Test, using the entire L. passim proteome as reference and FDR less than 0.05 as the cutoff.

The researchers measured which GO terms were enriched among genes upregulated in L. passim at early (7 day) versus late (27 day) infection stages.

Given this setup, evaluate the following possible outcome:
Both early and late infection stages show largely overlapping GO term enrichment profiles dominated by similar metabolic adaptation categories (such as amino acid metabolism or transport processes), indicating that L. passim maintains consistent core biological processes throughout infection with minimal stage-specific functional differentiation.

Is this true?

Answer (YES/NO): NO